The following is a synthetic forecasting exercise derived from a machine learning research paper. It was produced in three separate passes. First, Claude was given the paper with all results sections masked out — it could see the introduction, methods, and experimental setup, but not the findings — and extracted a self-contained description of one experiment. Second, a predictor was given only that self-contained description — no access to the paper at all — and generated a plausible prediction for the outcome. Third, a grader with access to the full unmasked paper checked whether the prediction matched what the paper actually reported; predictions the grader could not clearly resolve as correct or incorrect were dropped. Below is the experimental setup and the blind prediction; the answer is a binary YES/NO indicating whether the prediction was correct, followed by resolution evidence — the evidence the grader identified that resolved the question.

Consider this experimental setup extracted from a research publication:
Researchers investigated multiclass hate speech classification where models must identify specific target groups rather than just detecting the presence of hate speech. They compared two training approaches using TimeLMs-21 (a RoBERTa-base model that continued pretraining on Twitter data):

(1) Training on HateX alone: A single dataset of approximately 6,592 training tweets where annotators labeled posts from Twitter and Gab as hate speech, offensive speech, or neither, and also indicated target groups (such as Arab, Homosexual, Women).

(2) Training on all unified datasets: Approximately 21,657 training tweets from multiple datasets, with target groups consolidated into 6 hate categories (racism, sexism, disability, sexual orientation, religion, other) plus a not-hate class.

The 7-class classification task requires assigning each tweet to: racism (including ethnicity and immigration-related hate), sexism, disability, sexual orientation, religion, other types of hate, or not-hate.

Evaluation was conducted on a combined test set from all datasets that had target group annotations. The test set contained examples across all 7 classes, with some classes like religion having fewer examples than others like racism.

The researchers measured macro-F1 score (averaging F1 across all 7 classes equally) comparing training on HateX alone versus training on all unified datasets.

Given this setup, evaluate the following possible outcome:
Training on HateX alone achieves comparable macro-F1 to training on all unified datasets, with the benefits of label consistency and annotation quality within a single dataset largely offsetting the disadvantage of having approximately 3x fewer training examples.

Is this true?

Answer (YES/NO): NO